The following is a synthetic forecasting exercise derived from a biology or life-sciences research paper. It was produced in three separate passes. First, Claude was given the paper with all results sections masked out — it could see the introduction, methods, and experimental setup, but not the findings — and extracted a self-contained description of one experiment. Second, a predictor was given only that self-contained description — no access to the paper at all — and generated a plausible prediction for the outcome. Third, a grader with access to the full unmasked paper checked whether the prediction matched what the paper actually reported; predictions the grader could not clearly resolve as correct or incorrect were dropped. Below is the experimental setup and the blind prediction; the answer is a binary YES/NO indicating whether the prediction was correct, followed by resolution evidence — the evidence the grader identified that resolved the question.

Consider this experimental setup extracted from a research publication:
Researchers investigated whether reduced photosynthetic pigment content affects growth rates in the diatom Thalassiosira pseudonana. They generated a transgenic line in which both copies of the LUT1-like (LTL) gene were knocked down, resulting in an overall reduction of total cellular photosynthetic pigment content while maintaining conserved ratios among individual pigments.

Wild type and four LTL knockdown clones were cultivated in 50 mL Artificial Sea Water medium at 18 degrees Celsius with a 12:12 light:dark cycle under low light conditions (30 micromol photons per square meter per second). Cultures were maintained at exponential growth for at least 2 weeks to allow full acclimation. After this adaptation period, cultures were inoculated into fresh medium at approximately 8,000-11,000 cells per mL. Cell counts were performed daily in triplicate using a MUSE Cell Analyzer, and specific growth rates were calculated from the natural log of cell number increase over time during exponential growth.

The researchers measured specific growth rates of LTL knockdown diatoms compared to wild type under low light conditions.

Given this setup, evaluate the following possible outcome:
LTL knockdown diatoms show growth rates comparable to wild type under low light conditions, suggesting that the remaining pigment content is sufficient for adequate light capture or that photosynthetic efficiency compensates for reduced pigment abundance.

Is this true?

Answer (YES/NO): YES